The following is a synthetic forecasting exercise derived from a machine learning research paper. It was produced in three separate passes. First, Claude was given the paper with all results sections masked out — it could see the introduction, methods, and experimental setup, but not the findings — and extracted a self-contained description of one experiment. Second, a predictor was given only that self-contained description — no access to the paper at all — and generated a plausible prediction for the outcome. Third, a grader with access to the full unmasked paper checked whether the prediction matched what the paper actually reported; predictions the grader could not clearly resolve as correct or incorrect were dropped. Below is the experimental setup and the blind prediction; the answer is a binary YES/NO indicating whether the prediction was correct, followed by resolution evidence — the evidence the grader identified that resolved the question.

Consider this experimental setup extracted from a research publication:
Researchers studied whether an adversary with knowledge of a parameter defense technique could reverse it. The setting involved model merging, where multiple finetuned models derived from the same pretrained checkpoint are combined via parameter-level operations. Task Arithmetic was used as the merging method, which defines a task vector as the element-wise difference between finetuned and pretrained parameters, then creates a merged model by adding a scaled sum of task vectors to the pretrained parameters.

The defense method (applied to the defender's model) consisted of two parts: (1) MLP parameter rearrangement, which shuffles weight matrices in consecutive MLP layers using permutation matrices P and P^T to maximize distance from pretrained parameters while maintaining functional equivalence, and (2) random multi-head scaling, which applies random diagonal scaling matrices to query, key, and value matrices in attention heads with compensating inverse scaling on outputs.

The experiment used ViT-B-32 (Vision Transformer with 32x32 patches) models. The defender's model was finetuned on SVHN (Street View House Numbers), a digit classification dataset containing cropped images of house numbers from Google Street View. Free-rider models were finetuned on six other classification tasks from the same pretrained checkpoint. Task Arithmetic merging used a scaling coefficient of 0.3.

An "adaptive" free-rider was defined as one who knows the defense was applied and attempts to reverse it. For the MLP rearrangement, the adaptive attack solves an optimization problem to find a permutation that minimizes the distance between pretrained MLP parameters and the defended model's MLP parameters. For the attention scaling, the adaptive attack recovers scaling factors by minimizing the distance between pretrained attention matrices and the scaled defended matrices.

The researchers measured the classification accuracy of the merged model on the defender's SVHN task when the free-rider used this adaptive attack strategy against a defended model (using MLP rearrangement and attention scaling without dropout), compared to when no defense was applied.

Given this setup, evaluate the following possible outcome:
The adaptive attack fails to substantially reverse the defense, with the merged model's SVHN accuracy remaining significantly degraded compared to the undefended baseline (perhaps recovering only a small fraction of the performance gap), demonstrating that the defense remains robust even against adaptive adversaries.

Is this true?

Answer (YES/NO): NO